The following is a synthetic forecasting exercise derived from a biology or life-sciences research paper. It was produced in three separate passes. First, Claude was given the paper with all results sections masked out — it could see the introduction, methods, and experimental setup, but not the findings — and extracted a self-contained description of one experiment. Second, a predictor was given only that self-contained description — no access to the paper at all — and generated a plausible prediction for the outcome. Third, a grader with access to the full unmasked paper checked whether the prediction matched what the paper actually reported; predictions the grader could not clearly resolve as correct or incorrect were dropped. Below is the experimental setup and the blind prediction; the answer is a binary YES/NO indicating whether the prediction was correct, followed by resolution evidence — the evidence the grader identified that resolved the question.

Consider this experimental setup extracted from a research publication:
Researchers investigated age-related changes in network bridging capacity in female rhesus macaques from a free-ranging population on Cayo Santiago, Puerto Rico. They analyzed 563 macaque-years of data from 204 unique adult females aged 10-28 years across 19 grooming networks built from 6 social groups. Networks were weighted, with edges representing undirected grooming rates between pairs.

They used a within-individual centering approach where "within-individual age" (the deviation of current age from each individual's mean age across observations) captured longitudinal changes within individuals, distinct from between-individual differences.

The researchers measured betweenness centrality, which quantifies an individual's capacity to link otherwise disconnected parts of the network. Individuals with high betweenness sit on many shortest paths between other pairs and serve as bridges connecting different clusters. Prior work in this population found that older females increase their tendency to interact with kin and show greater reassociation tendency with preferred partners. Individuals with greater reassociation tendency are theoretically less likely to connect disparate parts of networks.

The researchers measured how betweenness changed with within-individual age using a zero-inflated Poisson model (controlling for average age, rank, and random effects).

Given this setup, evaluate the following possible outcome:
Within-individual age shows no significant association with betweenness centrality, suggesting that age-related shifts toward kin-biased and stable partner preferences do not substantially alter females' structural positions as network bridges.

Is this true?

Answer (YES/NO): NO